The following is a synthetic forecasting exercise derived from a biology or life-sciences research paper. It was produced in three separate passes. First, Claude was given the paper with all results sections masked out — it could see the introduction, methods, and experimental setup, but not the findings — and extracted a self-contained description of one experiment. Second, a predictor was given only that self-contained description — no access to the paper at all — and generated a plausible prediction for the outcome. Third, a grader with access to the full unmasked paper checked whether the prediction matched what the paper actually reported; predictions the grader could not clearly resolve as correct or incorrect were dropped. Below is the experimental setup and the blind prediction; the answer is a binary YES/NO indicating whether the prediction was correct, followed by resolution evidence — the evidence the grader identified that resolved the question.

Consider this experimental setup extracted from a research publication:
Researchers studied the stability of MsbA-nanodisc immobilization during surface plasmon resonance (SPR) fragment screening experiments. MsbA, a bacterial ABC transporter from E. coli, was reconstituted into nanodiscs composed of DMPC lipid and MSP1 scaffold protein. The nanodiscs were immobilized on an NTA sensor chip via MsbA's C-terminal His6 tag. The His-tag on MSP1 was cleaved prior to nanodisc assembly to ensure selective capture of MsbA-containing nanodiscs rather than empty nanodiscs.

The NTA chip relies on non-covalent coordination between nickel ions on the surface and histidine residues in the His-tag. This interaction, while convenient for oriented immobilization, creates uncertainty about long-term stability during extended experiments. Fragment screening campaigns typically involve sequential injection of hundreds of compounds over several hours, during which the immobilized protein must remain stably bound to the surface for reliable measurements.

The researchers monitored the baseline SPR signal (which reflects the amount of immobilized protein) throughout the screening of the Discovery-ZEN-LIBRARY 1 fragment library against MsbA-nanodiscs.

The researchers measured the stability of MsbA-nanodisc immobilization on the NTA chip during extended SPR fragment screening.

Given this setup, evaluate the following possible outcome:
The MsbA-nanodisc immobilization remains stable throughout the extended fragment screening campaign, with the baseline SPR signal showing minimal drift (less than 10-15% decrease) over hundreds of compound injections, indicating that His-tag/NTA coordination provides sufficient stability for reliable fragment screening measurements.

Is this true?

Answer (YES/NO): NO